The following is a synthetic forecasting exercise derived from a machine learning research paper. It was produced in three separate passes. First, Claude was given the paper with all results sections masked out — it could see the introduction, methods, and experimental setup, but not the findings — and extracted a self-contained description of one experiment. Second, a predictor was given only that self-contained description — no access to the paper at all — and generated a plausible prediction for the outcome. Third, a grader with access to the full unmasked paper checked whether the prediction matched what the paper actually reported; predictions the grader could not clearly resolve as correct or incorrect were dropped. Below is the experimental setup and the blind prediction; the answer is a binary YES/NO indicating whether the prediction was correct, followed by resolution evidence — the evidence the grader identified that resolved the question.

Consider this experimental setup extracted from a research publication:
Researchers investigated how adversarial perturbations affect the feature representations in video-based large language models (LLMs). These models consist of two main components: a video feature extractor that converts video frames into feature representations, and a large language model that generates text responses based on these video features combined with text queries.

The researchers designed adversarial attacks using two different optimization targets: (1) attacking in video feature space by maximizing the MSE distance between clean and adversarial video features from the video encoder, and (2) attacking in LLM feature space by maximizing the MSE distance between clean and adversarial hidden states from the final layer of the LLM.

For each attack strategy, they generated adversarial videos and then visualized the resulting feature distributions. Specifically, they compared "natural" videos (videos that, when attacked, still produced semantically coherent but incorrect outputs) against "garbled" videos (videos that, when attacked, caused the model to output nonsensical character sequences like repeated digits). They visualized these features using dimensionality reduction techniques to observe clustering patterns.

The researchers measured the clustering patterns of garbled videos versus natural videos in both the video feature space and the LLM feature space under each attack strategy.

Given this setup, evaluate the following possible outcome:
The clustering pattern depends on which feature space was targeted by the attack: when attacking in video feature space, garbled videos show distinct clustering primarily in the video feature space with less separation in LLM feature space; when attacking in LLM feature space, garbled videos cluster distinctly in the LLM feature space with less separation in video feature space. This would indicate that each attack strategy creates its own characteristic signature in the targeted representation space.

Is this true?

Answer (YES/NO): NO